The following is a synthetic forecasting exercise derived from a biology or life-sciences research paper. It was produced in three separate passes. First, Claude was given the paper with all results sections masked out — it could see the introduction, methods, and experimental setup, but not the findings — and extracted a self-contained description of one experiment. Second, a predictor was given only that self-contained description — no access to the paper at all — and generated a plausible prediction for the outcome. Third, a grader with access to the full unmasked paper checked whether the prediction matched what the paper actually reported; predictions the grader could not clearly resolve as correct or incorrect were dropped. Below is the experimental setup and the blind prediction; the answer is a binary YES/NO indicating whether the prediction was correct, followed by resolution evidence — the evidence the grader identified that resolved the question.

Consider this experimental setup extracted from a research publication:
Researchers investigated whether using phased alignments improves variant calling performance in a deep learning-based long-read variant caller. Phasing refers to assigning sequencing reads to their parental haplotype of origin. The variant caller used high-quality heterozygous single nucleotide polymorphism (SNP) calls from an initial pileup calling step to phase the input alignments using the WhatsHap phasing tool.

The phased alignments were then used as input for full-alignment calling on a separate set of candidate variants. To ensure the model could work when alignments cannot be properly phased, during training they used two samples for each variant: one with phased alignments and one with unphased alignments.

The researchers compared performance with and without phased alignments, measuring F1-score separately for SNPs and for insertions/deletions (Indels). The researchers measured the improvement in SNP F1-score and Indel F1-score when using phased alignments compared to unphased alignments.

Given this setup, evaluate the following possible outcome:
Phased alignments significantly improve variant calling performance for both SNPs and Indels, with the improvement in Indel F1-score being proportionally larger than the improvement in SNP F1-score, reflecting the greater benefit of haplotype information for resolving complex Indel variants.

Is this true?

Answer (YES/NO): NO